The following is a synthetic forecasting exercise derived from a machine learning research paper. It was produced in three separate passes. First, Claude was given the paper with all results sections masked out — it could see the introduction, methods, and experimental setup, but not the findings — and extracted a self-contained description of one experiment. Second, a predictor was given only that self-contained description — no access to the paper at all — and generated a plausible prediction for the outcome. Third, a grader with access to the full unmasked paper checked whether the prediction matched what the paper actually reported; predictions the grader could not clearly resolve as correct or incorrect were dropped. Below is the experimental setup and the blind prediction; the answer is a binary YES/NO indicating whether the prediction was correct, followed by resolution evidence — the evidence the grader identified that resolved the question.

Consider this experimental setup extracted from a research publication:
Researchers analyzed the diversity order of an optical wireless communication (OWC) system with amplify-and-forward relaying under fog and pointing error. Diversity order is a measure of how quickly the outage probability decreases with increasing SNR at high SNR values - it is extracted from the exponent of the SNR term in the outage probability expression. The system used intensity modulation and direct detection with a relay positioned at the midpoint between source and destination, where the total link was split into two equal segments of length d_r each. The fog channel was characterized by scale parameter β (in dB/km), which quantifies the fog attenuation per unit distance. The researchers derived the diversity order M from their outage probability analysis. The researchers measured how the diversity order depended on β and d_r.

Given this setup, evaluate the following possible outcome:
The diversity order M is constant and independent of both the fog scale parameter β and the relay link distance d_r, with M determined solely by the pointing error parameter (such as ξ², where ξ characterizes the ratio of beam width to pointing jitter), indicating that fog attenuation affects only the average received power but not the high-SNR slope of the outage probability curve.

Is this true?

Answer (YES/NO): NO